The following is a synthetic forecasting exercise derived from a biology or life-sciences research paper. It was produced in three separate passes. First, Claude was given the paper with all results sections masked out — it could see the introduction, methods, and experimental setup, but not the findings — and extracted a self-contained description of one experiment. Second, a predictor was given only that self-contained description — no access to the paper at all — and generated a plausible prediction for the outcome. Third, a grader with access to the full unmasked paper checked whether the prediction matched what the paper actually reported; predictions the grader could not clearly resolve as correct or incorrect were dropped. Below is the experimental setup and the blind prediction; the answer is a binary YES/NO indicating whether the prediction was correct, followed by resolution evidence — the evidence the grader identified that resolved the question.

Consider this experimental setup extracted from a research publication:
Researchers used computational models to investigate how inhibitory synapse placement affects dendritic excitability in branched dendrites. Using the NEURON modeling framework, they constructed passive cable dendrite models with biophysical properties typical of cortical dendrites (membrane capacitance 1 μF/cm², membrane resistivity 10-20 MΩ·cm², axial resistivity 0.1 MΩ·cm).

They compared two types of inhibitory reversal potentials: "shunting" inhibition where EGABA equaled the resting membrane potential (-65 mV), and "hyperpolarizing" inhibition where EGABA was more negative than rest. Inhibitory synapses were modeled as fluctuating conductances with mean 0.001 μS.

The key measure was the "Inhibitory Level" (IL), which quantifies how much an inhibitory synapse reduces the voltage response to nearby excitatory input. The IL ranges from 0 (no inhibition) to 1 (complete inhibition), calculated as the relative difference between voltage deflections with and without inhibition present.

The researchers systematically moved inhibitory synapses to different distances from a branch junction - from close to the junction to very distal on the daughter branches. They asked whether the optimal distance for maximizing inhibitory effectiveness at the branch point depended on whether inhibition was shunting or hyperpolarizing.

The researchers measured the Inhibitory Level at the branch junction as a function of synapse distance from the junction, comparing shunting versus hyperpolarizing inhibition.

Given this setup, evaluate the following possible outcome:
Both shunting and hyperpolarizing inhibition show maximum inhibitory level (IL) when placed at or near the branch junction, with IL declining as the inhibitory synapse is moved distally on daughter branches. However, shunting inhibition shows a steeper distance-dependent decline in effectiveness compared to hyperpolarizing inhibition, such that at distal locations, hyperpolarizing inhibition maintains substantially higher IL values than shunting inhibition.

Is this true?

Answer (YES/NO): YES